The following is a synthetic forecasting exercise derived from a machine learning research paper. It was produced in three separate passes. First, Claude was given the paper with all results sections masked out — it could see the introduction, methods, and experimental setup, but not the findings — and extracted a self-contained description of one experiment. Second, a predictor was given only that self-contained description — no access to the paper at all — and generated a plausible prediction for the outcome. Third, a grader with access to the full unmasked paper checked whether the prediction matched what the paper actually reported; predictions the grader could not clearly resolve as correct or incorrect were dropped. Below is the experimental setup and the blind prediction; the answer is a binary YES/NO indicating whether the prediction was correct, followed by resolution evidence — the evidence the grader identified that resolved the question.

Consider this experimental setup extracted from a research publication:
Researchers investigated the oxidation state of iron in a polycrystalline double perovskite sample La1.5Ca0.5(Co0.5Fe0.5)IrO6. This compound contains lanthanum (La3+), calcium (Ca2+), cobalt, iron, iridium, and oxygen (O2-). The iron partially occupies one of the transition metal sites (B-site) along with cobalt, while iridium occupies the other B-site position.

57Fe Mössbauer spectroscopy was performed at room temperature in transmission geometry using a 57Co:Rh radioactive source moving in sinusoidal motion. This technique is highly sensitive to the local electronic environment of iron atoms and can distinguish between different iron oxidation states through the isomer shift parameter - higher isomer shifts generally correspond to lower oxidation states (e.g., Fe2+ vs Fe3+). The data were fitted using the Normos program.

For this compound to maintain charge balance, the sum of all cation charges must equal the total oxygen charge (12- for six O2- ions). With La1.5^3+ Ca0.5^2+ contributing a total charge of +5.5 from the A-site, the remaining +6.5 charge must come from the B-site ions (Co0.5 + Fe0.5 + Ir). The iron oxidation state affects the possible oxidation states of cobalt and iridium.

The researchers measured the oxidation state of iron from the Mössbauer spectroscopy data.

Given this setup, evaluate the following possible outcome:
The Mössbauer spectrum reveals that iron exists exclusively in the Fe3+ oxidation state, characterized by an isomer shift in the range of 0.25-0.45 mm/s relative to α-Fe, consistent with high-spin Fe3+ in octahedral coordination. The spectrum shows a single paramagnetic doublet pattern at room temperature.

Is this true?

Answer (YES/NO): YES